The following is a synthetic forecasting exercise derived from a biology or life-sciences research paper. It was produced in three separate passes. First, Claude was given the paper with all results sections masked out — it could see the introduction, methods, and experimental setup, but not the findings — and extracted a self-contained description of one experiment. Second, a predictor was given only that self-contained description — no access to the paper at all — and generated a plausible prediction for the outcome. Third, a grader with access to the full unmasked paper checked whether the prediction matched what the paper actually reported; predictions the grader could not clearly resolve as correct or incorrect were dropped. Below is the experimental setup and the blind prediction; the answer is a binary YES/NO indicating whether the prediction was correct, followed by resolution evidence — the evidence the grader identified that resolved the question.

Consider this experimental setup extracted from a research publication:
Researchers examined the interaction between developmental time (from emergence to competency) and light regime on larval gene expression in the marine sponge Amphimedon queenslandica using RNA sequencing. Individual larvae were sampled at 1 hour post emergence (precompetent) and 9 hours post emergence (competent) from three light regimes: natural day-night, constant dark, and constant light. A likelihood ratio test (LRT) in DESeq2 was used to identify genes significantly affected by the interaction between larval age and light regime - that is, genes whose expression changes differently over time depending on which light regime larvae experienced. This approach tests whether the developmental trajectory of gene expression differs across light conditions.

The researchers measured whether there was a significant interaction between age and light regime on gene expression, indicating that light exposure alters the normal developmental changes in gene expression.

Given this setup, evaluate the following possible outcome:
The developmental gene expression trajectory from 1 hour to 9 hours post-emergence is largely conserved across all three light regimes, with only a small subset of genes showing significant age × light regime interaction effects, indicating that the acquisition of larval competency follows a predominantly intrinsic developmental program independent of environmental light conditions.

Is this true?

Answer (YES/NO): NO